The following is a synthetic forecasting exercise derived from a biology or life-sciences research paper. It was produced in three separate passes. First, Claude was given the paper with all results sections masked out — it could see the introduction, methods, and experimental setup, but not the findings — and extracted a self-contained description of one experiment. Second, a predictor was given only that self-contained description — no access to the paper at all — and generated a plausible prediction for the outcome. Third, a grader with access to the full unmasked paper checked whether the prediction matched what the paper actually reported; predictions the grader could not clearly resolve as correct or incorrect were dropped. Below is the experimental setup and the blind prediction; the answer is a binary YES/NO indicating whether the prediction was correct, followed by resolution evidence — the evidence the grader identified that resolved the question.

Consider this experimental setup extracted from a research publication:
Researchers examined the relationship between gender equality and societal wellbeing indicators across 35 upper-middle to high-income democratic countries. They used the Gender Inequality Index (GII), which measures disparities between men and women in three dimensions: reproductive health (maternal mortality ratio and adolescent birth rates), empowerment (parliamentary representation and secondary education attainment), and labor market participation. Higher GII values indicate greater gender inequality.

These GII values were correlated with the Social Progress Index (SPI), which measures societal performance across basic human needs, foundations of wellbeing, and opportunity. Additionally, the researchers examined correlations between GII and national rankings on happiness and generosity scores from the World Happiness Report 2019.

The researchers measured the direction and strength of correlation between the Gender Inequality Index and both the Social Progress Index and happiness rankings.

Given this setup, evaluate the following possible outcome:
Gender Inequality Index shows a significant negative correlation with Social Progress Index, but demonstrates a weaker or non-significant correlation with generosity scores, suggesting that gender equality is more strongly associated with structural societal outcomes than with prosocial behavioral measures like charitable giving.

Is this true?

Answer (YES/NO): NO